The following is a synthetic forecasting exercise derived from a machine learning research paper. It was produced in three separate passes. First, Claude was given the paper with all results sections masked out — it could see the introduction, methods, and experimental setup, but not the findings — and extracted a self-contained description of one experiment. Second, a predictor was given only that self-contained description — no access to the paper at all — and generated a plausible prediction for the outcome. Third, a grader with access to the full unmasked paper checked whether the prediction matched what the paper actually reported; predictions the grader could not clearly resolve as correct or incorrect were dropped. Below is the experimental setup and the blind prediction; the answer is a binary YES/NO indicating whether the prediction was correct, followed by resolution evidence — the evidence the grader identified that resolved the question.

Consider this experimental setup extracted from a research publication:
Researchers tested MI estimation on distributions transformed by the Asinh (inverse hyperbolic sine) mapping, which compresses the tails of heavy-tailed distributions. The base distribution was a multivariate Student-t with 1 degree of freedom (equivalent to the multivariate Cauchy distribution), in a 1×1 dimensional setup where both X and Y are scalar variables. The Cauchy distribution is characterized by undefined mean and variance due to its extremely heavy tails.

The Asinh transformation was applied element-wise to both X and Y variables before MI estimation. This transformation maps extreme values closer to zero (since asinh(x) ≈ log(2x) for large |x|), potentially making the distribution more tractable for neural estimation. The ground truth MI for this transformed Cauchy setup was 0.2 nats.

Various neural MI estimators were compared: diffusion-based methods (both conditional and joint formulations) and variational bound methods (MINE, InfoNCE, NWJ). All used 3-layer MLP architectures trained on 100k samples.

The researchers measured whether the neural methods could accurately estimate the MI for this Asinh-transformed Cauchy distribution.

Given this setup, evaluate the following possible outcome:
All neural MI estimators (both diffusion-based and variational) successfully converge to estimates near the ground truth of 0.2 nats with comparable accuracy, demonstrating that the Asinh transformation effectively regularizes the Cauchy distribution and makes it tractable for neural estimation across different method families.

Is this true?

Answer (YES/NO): YES